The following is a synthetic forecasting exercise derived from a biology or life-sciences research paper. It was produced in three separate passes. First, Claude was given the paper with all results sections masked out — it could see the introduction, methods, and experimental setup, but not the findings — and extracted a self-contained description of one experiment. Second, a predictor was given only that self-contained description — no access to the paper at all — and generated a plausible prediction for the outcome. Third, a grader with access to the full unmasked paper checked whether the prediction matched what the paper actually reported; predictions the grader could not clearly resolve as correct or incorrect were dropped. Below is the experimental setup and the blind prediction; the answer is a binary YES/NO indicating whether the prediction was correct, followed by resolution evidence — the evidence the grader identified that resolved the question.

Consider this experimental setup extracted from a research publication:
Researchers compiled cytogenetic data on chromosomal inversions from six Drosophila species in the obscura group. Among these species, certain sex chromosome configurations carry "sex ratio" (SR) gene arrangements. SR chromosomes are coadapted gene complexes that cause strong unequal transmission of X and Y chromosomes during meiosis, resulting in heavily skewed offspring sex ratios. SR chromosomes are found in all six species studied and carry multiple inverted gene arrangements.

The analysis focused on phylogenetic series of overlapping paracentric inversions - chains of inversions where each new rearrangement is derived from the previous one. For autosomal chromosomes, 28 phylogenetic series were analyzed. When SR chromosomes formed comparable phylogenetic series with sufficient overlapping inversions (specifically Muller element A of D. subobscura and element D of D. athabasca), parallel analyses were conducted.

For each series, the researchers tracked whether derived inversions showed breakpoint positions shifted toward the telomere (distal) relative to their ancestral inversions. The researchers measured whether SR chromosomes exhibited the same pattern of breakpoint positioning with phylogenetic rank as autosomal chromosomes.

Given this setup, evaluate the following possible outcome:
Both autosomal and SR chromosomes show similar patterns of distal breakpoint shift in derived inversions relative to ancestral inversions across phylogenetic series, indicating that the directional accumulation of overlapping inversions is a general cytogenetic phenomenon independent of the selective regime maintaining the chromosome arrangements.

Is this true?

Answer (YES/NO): NO